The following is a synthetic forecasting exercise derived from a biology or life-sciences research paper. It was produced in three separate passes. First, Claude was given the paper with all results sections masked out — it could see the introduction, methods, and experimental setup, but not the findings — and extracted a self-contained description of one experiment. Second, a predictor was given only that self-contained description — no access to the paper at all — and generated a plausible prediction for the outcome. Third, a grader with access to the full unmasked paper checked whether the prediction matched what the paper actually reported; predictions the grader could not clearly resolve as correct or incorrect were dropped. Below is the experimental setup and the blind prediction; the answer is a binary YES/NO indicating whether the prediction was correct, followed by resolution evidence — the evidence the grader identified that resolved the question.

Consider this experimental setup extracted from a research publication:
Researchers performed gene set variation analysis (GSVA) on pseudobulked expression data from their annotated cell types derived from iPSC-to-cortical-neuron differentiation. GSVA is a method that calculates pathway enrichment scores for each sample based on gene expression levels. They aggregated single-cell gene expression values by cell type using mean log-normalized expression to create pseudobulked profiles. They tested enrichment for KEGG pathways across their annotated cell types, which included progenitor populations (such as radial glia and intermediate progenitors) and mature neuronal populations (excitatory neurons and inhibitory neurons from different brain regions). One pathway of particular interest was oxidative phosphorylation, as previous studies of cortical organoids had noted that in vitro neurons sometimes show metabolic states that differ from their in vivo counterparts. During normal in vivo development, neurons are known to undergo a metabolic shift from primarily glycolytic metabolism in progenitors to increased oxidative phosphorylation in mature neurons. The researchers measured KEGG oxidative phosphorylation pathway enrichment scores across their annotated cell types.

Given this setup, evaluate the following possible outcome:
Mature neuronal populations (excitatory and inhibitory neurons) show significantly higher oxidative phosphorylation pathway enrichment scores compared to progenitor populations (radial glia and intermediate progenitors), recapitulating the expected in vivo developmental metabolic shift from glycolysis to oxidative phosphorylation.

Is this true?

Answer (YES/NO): NO